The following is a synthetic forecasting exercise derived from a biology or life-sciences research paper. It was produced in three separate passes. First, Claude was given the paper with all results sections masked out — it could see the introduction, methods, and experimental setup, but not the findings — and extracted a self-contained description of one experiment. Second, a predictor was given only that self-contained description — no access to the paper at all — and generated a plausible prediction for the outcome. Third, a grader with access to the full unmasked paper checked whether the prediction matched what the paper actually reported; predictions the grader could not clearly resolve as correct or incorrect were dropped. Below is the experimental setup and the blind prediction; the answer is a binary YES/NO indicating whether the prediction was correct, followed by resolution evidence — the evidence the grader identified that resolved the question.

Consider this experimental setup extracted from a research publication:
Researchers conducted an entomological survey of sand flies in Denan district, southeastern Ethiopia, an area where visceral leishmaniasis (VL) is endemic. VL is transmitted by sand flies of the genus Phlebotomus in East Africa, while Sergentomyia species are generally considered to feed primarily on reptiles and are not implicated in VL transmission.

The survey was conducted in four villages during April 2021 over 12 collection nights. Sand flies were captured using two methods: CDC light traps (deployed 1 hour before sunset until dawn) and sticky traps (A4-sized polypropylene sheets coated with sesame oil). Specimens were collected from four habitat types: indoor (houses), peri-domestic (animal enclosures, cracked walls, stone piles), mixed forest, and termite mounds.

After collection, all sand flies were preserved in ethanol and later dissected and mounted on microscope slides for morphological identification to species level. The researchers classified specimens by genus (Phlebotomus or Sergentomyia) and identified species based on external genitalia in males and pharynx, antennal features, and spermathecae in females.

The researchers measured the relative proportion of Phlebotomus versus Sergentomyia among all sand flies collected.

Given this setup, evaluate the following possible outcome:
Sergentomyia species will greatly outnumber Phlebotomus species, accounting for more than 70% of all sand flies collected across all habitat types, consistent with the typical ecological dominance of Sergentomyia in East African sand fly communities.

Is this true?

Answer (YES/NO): YES